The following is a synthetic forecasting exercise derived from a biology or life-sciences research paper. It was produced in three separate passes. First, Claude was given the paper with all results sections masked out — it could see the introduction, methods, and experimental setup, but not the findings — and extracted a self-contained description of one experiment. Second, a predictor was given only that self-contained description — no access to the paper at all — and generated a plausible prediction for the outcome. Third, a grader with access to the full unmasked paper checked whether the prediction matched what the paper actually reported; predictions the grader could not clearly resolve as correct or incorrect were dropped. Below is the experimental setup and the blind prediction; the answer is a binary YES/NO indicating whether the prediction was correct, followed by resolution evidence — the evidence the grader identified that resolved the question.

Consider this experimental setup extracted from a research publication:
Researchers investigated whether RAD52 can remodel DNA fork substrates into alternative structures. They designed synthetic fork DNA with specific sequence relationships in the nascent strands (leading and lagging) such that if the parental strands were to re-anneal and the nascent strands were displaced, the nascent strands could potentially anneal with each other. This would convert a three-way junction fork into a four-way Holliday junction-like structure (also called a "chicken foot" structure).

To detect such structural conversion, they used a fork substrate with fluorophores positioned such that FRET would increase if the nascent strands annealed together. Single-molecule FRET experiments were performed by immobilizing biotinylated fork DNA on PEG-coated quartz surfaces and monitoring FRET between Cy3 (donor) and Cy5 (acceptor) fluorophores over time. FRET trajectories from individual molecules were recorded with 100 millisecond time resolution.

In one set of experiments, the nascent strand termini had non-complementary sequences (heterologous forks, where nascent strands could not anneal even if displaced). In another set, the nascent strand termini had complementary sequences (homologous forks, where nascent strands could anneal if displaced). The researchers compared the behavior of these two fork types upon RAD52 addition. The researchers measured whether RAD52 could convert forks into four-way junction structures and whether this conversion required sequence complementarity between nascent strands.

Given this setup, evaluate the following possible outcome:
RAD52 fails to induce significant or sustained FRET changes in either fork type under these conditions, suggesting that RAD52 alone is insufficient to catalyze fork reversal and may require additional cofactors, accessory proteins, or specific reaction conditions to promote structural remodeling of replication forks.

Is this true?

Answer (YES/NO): NO